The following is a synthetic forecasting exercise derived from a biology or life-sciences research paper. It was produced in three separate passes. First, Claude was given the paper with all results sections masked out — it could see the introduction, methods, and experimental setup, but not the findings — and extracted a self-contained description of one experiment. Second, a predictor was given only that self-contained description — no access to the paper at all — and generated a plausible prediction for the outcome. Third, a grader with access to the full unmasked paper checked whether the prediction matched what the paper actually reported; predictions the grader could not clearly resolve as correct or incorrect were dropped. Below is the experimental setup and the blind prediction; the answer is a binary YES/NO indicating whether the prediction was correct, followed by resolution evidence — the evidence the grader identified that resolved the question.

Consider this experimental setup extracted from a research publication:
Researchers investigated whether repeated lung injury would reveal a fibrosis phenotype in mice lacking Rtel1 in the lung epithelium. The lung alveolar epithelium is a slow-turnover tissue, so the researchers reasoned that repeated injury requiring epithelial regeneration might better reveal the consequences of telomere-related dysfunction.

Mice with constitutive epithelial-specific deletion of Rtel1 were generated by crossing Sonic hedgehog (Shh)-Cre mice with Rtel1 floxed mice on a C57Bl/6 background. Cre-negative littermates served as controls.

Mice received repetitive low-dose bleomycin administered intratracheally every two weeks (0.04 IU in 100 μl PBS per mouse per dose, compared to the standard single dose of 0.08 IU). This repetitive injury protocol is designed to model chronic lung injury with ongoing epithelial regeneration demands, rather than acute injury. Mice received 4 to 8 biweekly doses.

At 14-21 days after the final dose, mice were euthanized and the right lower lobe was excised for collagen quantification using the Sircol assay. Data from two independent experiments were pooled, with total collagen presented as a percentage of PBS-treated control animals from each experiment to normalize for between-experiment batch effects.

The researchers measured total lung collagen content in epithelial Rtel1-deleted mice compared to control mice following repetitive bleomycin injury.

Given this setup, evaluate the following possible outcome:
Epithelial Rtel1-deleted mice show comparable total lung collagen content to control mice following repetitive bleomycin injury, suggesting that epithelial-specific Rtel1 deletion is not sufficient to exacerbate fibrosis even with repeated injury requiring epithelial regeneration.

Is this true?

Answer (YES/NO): YES